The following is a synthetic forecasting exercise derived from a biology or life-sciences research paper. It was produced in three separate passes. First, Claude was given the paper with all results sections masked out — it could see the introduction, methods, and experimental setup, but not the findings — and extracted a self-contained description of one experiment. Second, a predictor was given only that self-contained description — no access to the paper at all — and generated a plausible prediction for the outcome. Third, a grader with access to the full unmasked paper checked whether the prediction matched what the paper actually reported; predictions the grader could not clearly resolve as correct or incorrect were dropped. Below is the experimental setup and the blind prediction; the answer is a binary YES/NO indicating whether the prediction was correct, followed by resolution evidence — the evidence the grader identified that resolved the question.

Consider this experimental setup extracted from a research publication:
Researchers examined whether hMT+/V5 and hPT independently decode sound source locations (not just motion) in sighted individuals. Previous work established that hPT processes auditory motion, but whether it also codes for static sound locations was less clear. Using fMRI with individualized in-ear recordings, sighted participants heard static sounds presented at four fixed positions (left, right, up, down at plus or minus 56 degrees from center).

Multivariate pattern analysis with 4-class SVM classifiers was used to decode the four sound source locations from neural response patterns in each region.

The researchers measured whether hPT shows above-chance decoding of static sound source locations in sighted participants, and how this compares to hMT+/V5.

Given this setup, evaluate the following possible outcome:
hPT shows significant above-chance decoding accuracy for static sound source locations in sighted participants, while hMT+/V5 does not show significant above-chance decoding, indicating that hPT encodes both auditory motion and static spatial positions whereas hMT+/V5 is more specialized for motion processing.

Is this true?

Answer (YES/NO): YES